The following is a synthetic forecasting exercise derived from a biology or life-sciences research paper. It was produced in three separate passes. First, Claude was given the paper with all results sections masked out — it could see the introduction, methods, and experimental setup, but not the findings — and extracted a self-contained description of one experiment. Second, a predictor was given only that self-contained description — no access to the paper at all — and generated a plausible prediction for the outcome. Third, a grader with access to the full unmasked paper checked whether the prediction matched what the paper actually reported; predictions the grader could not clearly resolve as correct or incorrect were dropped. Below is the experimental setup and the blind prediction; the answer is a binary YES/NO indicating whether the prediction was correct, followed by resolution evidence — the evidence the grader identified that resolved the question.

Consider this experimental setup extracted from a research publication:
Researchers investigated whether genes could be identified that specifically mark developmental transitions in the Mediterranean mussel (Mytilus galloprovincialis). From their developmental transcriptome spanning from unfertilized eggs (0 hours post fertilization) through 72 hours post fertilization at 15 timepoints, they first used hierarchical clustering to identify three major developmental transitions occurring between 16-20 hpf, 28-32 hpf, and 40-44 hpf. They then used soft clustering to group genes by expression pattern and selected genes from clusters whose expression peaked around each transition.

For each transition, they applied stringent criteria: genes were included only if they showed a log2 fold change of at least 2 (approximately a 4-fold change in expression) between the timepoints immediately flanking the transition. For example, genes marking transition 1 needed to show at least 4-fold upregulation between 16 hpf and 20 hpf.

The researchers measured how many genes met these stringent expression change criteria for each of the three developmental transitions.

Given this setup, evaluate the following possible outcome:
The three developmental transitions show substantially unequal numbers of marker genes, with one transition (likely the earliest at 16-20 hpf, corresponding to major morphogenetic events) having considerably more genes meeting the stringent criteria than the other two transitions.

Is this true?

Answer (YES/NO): YES